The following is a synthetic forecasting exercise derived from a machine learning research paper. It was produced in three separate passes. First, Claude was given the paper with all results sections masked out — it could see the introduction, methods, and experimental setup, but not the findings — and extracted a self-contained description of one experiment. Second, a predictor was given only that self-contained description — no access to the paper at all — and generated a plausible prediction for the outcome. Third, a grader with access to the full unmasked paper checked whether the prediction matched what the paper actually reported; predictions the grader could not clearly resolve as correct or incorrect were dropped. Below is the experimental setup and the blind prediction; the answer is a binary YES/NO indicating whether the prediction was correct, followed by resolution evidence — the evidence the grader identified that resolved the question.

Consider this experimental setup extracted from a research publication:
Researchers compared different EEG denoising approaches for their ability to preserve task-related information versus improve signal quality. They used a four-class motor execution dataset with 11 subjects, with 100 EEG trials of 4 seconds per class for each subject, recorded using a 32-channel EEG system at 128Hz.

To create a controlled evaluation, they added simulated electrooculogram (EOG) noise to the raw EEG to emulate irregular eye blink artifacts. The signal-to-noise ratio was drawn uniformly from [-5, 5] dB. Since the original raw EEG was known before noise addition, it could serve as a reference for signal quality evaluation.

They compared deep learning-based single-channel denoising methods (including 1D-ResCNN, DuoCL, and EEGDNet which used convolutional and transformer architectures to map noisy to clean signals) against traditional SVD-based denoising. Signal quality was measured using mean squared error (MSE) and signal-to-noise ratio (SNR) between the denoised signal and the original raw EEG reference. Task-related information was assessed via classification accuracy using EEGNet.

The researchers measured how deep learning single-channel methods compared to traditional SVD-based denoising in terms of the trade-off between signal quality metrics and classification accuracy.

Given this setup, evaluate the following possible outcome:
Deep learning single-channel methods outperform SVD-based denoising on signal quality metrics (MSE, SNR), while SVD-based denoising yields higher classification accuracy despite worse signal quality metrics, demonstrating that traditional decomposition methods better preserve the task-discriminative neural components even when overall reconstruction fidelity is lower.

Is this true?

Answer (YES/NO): NO